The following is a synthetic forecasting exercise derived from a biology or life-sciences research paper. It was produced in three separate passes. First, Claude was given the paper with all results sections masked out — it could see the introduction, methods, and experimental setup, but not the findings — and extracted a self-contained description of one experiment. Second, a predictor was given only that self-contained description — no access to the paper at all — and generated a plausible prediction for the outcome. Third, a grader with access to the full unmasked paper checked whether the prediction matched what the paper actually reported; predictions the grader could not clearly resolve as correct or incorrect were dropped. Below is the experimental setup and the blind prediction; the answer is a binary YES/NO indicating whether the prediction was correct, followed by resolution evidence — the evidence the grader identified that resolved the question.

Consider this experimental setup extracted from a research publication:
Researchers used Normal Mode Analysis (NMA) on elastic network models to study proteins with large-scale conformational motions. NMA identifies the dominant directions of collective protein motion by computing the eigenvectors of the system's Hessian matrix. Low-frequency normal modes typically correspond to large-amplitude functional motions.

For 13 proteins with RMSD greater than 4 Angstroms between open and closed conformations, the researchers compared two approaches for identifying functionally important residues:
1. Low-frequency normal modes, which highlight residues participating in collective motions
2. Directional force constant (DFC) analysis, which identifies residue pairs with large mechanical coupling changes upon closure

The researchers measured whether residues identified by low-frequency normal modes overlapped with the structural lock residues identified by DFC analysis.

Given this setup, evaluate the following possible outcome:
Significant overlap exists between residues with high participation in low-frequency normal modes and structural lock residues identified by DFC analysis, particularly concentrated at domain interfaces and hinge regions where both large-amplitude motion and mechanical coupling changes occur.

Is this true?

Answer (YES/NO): NO